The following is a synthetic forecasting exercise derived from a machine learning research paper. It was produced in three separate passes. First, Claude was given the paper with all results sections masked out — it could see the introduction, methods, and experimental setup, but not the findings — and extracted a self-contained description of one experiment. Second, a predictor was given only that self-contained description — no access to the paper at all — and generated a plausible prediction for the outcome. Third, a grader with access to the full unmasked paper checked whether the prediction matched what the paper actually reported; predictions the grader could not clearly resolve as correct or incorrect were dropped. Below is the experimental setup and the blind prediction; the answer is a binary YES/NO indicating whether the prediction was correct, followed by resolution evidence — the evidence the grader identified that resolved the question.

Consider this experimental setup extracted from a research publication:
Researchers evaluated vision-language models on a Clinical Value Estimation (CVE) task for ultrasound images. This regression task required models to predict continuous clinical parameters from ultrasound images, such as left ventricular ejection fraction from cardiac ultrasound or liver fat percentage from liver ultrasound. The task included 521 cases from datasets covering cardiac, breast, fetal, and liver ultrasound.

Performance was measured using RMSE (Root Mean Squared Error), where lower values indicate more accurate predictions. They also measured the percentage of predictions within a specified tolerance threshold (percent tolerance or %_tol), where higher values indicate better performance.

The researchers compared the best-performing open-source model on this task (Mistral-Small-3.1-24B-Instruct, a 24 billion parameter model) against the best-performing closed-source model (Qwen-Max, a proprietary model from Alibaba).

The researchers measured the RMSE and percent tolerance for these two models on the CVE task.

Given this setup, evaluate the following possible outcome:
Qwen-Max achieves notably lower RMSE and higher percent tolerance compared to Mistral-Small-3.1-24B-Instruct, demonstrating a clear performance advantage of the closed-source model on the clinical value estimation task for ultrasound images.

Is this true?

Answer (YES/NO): YES